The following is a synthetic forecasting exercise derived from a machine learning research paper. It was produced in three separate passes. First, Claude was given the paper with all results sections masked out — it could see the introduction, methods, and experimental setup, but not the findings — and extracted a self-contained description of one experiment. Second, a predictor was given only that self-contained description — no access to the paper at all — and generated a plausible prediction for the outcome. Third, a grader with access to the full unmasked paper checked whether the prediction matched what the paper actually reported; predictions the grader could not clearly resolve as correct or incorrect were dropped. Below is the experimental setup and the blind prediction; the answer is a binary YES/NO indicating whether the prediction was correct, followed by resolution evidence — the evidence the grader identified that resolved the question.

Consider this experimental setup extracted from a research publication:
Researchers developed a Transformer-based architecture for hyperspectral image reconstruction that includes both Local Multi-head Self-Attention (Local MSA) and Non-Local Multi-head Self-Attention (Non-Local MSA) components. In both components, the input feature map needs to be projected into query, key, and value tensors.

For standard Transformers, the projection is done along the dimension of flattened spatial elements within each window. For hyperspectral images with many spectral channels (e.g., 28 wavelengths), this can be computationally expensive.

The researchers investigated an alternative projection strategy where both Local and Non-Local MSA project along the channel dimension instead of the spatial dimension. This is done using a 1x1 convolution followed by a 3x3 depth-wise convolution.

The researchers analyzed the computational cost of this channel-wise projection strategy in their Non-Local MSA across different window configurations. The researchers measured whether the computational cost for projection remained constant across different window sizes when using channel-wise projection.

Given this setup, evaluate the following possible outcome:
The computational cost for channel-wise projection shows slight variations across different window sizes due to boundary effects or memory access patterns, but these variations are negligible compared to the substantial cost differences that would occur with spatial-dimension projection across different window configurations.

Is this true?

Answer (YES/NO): NO